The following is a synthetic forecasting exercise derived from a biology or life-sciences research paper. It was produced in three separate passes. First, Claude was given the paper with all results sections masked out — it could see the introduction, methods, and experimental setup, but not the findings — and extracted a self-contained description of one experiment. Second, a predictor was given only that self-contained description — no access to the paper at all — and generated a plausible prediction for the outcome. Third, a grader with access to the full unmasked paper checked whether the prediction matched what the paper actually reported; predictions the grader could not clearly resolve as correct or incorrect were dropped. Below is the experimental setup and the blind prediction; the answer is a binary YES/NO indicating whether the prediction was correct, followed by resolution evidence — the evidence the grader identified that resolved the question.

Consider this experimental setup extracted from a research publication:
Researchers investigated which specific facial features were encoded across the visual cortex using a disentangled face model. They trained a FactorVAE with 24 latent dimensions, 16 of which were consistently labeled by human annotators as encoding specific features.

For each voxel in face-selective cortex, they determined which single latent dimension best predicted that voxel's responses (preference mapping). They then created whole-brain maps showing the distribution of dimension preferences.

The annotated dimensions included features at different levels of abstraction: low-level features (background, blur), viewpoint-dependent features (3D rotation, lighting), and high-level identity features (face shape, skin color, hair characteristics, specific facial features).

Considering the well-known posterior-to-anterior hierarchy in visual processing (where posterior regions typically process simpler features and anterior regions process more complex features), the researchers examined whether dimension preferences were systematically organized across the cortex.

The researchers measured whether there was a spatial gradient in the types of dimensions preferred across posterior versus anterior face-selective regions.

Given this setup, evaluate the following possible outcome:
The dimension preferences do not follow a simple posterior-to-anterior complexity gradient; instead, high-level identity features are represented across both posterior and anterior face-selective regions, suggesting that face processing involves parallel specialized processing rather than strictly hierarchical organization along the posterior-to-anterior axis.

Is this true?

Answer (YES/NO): NO